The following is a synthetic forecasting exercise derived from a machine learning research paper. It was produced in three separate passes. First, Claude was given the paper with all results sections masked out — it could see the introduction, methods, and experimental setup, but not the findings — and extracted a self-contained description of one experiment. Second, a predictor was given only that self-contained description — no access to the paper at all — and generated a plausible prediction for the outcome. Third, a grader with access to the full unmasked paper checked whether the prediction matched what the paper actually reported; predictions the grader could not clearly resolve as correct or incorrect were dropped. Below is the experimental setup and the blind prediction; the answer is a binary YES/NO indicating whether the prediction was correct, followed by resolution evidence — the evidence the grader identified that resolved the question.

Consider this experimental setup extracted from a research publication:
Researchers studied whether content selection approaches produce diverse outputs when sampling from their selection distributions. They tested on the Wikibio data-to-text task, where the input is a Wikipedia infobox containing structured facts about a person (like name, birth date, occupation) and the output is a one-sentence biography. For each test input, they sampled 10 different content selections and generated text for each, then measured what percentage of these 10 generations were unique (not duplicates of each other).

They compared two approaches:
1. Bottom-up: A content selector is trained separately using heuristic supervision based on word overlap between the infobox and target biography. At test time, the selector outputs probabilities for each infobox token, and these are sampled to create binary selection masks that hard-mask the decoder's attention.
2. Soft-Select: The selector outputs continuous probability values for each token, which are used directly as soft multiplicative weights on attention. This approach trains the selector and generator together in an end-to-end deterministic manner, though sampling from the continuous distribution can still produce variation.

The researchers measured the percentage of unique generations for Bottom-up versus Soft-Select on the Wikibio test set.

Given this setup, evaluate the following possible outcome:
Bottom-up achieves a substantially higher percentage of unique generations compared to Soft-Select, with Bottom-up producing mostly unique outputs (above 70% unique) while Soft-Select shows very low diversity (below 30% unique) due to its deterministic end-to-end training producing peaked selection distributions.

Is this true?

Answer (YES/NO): NO